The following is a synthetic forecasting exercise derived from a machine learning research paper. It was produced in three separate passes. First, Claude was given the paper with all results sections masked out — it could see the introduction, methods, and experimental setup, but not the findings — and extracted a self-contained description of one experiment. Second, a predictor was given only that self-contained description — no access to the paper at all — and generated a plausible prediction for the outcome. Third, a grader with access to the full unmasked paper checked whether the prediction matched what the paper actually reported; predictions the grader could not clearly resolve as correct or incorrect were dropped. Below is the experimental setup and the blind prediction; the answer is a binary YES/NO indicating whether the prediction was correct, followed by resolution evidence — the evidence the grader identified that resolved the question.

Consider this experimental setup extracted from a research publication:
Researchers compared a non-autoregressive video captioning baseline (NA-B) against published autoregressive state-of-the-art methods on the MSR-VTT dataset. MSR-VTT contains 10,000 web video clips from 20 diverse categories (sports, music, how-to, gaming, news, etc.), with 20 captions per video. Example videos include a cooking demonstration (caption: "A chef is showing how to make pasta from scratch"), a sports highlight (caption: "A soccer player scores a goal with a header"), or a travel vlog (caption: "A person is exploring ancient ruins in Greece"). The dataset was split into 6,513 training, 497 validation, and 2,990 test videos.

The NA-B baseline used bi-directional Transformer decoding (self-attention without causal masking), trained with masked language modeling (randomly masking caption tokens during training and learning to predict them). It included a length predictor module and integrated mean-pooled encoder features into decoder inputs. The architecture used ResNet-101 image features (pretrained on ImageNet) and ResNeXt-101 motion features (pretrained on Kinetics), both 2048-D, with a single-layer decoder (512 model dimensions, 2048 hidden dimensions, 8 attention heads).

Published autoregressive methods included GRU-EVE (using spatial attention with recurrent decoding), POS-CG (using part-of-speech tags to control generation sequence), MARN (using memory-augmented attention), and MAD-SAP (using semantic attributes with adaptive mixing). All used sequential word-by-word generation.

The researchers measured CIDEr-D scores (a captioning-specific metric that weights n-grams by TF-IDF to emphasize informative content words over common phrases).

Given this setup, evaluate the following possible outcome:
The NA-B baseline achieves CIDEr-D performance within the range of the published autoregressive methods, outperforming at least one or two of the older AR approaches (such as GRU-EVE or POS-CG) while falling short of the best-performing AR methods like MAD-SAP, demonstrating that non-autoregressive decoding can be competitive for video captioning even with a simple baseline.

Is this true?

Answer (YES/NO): NO